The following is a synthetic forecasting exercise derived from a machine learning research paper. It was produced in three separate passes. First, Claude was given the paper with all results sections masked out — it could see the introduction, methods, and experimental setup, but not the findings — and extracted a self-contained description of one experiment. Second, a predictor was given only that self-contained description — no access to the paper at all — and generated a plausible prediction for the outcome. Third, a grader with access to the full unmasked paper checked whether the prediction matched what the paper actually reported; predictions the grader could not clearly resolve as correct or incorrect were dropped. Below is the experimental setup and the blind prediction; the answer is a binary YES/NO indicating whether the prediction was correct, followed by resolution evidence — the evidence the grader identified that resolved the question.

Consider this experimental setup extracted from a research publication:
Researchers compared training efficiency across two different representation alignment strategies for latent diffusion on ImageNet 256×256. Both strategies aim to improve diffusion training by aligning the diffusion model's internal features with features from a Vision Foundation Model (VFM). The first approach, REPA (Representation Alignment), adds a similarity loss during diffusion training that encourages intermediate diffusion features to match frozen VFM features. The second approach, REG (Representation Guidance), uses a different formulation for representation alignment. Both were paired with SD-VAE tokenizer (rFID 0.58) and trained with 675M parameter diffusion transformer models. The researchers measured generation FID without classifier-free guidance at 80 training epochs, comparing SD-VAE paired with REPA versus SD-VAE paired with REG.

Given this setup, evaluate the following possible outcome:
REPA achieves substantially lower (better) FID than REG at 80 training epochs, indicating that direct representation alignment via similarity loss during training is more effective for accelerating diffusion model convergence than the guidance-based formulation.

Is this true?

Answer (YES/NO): NO